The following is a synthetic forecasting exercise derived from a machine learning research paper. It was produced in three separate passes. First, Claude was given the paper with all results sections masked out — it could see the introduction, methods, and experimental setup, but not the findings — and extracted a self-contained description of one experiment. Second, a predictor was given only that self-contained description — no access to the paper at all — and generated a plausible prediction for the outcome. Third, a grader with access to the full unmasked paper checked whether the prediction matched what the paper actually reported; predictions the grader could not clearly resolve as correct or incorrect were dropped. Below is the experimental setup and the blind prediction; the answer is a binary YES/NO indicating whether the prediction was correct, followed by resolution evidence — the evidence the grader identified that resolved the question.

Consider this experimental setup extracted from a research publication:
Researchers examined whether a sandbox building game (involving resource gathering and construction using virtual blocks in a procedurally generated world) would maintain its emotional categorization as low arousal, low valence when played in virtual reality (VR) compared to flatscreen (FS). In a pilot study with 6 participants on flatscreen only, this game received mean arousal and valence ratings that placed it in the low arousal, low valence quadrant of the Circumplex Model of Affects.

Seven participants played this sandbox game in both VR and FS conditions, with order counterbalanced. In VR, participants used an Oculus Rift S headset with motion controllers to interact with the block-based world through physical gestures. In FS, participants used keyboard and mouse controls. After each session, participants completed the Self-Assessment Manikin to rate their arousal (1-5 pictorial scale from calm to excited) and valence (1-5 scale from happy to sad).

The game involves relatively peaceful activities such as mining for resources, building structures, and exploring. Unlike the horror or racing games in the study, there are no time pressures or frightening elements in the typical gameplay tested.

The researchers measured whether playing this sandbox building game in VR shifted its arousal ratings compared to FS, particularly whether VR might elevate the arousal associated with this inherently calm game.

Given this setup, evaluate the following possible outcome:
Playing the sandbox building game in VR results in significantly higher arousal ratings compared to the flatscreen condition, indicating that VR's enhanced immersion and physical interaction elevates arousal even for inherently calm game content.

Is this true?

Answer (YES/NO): NO